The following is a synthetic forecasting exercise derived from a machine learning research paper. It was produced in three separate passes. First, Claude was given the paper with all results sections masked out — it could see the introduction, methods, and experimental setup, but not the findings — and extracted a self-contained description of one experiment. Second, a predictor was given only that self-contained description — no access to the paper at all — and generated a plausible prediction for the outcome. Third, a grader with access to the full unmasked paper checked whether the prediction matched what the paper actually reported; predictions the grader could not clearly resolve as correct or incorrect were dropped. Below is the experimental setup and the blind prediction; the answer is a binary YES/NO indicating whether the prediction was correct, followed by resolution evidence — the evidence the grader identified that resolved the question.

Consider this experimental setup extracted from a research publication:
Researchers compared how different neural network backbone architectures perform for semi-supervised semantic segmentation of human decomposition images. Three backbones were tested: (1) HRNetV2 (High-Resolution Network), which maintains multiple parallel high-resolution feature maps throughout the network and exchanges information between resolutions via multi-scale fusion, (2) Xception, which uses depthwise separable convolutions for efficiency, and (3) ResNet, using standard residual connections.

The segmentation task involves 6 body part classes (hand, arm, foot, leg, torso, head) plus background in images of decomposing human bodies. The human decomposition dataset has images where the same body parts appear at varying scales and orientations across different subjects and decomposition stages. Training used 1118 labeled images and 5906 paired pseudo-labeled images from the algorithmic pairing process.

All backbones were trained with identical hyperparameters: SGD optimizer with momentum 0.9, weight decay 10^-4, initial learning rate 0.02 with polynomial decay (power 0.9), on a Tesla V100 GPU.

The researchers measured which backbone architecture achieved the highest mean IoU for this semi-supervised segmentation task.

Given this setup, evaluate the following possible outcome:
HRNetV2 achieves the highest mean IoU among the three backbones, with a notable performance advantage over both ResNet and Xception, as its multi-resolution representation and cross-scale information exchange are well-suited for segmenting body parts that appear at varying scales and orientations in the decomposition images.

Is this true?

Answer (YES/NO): YES